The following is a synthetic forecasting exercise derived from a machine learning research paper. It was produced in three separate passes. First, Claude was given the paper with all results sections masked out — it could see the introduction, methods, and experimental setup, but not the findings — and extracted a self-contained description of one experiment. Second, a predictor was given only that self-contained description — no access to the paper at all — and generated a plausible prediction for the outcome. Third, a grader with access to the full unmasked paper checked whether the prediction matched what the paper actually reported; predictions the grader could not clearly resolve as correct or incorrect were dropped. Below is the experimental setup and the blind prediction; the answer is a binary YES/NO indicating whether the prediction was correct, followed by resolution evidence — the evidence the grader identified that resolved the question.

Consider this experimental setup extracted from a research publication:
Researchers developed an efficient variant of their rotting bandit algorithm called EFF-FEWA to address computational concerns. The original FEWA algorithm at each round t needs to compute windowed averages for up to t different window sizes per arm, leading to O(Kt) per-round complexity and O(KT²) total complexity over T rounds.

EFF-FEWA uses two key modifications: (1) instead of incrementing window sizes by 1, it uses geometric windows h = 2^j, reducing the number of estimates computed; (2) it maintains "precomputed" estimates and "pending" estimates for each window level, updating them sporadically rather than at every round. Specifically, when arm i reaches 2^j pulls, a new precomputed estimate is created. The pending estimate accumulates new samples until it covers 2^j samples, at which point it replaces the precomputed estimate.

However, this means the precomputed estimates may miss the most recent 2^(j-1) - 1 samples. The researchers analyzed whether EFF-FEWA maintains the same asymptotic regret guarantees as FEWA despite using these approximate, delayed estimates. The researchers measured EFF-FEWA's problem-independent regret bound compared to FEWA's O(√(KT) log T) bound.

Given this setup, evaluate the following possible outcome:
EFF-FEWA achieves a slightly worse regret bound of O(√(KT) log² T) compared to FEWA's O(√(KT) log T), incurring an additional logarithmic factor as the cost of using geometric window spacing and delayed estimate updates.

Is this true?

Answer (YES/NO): NO